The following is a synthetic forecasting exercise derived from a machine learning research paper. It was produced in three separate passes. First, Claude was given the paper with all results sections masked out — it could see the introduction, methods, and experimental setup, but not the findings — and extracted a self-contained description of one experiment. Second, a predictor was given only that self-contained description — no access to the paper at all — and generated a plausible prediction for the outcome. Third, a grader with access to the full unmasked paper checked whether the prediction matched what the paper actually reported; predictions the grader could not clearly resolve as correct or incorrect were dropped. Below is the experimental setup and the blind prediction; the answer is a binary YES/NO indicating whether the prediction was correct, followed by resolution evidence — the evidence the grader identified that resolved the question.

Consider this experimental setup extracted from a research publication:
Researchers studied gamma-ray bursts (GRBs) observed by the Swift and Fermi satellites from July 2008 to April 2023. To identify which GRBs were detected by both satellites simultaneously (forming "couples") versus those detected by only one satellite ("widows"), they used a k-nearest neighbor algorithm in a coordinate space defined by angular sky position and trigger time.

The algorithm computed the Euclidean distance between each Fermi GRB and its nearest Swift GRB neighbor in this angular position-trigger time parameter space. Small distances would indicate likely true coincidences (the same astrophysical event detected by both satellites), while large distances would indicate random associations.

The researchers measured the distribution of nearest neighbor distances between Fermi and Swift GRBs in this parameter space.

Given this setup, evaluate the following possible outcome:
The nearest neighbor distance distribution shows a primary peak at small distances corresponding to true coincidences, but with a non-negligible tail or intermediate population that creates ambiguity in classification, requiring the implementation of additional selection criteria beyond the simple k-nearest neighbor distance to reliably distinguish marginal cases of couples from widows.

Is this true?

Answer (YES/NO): NO